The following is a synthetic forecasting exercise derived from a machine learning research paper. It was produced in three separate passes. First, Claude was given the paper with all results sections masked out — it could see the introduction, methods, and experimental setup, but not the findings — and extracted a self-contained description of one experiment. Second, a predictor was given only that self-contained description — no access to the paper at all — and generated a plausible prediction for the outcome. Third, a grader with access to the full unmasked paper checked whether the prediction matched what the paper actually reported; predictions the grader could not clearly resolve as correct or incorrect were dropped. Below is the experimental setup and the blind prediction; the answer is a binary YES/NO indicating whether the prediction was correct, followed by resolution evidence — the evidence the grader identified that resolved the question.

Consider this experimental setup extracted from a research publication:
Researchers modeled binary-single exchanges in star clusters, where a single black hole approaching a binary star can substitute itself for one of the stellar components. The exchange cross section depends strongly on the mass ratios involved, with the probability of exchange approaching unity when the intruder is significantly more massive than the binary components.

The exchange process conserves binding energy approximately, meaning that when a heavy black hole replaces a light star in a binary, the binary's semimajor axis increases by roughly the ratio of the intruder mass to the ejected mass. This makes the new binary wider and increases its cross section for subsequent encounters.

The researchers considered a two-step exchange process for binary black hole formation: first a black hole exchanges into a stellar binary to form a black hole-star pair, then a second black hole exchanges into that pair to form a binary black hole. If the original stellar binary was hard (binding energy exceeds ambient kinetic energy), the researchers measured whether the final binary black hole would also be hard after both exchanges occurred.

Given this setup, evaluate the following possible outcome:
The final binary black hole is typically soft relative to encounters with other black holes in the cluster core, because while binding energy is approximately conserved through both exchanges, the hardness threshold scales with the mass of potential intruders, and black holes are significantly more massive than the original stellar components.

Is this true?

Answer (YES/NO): NO